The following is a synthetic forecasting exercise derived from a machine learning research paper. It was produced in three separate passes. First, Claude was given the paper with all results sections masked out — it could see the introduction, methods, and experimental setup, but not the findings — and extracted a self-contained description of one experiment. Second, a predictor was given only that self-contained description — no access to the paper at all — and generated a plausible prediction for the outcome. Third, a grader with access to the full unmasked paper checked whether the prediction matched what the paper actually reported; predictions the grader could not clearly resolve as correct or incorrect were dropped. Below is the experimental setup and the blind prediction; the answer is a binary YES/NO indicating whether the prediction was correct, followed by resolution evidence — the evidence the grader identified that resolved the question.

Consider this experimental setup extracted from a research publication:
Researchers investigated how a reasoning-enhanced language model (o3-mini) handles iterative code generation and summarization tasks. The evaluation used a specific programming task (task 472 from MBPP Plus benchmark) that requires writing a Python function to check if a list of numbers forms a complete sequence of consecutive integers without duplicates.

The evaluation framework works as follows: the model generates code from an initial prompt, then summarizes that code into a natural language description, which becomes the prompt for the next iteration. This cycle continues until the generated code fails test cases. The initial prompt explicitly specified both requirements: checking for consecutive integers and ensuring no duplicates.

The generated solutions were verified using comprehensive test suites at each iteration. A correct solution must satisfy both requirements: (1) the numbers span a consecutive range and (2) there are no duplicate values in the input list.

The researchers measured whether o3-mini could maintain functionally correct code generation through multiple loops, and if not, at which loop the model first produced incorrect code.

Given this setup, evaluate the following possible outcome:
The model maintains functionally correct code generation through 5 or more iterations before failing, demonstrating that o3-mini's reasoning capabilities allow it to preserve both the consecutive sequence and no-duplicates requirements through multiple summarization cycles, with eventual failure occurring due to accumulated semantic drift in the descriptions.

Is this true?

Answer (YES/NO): NO